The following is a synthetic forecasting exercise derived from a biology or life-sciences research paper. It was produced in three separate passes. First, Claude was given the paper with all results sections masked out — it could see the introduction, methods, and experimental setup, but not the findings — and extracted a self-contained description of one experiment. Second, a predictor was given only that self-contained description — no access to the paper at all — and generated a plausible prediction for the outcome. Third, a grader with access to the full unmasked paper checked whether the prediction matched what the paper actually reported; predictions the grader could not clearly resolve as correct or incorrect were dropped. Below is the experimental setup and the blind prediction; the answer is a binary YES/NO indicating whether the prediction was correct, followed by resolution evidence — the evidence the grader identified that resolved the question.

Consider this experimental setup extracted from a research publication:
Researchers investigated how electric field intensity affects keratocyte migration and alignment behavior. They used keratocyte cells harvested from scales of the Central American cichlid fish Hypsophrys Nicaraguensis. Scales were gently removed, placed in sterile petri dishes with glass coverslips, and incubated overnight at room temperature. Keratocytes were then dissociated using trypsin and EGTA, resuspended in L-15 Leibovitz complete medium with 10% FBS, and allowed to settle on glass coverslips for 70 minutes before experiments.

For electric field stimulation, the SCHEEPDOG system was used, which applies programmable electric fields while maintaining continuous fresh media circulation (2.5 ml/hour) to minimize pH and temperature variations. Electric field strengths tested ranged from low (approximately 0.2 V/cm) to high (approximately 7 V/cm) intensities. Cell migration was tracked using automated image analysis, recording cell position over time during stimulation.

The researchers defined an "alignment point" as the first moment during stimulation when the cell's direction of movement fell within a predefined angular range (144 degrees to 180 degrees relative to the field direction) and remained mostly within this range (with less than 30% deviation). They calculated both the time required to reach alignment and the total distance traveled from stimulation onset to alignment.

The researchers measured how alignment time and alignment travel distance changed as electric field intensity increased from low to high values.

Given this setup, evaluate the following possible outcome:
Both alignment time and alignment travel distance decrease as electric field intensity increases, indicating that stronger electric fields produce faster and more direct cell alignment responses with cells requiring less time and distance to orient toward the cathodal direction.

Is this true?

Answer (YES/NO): NO